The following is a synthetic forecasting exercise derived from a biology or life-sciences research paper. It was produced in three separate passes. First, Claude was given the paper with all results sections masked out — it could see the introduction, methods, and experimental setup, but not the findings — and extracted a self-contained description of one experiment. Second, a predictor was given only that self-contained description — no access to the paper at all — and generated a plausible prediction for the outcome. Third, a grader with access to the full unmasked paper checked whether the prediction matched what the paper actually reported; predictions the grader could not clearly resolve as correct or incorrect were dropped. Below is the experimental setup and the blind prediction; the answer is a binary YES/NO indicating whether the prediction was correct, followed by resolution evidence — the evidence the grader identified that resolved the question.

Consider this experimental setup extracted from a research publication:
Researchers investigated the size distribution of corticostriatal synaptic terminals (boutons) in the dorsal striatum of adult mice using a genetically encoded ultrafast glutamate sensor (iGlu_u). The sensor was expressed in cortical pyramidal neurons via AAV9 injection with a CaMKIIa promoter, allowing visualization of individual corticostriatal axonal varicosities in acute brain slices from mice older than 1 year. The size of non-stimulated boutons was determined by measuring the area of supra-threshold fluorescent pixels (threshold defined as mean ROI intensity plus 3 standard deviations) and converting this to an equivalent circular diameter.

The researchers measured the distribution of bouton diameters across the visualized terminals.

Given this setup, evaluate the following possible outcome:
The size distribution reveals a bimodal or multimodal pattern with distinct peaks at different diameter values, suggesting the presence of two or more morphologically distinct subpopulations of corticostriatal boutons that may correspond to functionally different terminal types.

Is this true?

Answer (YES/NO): YES